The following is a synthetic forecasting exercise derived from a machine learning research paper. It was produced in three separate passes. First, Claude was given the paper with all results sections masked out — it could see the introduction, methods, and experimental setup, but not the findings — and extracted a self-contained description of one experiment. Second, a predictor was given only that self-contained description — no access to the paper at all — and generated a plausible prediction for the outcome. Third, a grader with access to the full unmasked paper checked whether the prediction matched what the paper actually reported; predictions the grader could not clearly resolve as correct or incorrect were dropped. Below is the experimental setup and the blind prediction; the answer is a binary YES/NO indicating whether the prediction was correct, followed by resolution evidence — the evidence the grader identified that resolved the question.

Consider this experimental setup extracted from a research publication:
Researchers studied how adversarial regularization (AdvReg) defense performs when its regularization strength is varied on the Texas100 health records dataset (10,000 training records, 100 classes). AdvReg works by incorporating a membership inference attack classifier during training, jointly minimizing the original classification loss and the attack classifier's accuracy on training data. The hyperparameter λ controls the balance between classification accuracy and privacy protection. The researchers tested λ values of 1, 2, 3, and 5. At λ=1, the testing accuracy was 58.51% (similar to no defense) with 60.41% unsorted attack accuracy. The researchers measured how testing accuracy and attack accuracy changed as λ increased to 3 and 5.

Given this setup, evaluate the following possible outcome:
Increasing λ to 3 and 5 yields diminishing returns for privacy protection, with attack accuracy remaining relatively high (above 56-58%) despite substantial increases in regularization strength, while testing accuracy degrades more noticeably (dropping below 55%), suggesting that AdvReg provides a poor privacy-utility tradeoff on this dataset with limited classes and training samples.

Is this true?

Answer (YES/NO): NO